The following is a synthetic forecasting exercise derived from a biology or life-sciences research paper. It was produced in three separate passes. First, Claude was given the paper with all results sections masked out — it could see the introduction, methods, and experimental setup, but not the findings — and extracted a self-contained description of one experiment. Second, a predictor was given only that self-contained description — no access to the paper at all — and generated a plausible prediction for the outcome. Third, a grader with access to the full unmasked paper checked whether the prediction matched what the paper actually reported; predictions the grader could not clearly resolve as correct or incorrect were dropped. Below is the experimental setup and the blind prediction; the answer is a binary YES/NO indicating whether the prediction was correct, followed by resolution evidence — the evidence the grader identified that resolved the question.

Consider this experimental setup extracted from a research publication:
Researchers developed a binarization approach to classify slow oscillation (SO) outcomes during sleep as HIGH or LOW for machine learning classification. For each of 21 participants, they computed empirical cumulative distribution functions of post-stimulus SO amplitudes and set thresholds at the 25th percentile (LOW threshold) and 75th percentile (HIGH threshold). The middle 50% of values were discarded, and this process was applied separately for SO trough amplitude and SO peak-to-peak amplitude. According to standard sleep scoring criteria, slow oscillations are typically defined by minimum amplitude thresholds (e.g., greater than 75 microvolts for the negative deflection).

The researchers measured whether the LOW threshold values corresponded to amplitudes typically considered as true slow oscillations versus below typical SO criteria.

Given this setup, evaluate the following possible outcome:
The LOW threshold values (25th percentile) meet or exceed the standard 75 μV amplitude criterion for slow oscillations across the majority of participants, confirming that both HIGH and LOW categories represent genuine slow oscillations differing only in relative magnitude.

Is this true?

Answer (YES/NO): NO